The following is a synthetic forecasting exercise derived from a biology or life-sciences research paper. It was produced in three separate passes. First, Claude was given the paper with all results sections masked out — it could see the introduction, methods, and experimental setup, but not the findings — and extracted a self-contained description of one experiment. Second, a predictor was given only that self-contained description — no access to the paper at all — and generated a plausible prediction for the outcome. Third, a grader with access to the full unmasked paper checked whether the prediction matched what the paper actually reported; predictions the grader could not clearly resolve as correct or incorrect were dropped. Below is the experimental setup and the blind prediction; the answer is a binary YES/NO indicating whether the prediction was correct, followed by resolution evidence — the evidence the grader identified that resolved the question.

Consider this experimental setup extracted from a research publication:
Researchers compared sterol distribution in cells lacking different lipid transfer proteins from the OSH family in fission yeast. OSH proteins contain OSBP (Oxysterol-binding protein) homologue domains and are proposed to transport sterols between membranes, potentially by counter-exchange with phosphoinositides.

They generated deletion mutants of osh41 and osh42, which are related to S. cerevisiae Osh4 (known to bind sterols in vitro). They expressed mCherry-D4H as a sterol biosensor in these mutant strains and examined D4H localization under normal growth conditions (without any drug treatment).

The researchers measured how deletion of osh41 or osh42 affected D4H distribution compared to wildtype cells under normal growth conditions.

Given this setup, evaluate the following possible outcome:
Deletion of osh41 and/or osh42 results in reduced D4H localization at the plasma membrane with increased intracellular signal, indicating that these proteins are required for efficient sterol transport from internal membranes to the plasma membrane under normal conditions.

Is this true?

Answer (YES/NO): NO